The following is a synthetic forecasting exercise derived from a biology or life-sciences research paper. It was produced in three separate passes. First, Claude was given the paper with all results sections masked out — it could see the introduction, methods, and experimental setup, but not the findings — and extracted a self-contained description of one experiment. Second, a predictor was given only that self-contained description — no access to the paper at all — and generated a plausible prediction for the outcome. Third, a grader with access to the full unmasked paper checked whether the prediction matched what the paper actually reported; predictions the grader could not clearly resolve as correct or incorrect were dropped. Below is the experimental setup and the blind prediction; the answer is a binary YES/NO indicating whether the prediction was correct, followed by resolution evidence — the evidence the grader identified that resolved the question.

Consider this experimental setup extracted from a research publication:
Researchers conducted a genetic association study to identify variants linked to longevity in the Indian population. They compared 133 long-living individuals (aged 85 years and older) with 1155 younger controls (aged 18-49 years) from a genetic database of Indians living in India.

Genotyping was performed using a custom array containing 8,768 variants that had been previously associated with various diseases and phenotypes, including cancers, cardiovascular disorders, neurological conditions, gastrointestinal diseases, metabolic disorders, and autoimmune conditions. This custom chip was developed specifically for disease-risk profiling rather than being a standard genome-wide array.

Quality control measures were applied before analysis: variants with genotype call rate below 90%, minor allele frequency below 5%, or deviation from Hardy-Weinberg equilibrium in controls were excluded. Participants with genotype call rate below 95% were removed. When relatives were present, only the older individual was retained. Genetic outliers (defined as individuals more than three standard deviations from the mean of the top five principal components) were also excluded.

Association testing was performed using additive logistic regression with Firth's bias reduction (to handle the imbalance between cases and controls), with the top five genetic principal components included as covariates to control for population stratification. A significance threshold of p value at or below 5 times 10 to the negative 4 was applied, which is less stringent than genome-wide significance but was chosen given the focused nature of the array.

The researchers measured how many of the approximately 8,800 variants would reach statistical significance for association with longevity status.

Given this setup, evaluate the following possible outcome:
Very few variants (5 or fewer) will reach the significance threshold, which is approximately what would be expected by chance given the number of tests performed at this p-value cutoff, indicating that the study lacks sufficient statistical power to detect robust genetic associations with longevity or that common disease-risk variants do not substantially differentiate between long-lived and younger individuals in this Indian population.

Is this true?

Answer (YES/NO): NO